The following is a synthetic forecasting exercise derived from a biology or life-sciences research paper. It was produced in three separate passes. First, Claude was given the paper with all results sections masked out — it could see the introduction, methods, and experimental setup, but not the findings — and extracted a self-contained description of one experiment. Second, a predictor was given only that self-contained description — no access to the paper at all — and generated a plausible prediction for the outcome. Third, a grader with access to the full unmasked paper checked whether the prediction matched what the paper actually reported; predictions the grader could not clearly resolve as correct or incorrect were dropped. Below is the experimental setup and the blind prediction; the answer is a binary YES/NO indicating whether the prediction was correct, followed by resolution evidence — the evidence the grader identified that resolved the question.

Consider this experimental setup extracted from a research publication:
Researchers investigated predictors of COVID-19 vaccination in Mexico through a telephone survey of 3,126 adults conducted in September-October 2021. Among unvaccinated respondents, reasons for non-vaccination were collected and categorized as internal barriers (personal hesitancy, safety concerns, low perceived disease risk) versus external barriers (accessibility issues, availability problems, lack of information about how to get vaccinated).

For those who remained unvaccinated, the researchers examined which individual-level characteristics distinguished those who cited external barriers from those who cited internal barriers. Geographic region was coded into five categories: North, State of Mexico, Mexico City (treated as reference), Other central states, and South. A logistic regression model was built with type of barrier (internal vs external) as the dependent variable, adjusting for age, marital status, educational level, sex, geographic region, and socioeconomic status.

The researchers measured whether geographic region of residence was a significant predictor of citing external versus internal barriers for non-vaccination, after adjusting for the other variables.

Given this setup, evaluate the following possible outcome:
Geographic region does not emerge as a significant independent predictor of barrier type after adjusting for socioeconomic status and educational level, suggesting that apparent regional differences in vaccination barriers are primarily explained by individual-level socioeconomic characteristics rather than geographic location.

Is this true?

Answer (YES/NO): YES